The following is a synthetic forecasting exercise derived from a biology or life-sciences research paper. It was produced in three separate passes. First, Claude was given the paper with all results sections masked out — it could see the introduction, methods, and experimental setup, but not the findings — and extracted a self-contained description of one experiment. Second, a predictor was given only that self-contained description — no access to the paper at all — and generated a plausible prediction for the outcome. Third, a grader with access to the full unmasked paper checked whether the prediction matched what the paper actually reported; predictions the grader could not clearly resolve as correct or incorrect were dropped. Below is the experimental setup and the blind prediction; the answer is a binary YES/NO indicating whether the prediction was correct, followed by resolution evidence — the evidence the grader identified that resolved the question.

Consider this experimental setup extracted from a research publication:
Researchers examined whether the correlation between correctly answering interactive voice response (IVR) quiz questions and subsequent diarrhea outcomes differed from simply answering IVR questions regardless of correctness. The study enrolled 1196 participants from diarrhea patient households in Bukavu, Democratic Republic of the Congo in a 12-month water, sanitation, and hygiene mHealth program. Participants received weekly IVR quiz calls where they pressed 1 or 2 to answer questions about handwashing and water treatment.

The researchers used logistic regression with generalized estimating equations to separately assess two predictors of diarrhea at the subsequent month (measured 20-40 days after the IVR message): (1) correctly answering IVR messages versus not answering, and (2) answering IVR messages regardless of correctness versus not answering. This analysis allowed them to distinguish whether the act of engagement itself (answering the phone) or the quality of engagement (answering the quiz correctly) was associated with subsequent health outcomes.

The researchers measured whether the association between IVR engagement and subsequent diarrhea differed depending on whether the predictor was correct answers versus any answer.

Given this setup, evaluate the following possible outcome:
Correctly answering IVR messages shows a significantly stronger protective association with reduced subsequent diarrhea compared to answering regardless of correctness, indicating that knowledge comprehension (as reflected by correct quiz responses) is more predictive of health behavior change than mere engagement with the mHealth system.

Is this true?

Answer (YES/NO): NO